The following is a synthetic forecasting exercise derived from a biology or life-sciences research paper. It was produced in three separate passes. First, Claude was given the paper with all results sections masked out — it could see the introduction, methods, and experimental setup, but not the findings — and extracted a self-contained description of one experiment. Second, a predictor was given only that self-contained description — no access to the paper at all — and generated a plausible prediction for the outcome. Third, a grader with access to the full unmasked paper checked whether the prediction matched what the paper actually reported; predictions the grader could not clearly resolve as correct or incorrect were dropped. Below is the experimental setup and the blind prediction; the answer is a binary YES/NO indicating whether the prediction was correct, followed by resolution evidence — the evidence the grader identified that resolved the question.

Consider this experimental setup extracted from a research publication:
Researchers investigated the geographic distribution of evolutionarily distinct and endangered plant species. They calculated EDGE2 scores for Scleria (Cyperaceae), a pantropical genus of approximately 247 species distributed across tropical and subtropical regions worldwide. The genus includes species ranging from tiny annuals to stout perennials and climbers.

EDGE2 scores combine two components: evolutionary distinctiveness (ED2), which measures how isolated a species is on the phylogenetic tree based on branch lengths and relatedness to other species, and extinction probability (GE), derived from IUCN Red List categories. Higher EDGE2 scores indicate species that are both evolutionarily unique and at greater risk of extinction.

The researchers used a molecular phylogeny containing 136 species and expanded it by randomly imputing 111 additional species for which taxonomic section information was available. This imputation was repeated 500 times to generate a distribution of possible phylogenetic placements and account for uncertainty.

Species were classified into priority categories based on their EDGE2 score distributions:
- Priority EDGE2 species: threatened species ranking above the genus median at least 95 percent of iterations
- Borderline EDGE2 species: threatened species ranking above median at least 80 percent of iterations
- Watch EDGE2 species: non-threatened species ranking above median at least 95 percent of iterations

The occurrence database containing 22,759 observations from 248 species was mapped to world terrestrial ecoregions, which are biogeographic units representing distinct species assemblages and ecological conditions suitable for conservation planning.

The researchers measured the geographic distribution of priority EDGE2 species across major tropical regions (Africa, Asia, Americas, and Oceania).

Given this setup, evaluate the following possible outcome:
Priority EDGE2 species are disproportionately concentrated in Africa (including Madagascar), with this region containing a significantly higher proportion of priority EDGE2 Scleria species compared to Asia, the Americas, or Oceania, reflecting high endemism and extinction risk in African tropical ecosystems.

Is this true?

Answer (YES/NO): NO